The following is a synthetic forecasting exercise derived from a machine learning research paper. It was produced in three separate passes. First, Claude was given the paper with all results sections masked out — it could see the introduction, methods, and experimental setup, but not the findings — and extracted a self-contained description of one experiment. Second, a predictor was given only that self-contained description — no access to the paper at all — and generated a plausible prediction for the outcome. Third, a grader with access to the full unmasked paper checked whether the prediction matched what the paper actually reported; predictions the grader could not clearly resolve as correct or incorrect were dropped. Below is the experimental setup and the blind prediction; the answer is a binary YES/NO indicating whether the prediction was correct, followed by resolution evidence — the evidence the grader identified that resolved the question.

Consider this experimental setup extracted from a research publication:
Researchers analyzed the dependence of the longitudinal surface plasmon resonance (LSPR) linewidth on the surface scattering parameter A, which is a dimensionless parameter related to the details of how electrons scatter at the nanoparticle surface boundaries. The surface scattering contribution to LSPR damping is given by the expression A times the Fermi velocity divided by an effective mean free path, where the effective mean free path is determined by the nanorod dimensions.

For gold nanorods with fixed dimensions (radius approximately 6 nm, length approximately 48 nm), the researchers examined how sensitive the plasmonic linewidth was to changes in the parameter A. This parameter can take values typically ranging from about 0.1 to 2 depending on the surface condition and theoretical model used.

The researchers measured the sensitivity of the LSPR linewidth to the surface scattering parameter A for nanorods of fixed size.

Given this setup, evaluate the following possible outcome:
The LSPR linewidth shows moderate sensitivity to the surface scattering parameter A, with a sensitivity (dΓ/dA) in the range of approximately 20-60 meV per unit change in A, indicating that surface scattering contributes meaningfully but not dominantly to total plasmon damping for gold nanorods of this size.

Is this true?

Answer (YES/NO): NO